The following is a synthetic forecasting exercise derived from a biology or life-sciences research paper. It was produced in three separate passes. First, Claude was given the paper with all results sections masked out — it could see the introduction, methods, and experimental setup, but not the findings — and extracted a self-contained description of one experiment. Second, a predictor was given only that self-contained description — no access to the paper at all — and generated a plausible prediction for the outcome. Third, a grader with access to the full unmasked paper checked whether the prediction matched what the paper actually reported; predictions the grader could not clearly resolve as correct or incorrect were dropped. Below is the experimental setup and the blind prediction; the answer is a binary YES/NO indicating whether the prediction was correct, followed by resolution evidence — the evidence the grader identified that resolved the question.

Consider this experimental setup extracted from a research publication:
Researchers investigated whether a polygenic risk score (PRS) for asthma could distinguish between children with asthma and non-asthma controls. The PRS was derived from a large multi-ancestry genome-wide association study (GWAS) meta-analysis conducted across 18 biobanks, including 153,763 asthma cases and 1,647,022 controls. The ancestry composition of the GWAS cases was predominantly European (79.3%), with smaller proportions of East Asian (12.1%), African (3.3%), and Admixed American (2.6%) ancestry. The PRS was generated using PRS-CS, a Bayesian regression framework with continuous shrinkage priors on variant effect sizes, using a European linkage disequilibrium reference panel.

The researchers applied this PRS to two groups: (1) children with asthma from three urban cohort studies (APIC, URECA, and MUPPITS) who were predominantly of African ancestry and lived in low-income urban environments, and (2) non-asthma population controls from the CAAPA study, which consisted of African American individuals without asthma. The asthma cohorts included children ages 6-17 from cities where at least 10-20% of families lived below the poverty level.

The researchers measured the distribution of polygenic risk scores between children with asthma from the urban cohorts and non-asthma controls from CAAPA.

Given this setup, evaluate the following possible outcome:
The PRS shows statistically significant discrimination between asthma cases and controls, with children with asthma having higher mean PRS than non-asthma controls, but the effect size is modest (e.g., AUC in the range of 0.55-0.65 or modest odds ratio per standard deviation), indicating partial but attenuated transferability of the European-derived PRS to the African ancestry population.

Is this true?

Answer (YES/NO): NO